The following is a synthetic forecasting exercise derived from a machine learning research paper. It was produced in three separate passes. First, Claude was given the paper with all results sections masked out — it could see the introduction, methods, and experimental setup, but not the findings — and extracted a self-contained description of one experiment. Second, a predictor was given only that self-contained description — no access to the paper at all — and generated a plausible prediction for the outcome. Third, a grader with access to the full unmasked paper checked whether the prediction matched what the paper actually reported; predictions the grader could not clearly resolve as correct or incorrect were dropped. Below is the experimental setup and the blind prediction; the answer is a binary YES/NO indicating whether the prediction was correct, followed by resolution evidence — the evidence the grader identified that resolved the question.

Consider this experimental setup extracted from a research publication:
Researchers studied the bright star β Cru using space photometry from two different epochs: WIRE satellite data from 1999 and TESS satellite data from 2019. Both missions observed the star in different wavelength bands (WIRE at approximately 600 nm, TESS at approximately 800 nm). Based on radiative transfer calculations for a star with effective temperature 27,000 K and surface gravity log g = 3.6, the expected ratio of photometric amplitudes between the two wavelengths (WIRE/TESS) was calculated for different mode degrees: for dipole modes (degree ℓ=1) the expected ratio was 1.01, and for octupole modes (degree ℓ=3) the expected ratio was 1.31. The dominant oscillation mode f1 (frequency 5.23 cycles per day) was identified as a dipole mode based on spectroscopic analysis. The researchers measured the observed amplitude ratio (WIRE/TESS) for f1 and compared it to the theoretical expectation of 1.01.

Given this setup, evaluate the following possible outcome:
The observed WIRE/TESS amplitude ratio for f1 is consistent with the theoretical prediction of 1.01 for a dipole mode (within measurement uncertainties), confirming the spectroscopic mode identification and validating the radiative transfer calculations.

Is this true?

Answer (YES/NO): YES